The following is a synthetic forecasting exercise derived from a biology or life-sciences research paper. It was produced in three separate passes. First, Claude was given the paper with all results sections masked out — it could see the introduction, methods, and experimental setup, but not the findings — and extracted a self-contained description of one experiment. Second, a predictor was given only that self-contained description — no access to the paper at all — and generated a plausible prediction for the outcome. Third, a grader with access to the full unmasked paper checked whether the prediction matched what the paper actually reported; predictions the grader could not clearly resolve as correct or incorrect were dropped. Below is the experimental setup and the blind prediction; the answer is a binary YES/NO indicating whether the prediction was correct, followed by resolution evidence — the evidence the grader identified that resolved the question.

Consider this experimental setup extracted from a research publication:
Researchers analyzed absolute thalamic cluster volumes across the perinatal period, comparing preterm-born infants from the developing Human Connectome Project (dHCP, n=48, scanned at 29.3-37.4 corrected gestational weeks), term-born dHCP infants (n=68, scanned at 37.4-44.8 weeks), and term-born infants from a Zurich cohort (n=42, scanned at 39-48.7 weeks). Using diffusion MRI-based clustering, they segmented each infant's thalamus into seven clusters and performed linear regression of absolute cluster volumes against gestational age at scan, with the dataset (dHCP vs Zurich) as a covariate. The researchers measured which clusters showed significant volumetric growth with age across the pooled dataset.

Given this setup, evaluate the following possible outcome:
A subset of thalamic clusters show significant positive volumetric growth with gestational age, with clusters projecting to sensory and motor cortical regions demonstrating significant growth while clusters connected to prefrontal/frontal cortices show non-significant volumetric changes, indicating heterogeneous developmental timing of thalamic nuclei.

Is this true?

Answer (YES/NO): NO